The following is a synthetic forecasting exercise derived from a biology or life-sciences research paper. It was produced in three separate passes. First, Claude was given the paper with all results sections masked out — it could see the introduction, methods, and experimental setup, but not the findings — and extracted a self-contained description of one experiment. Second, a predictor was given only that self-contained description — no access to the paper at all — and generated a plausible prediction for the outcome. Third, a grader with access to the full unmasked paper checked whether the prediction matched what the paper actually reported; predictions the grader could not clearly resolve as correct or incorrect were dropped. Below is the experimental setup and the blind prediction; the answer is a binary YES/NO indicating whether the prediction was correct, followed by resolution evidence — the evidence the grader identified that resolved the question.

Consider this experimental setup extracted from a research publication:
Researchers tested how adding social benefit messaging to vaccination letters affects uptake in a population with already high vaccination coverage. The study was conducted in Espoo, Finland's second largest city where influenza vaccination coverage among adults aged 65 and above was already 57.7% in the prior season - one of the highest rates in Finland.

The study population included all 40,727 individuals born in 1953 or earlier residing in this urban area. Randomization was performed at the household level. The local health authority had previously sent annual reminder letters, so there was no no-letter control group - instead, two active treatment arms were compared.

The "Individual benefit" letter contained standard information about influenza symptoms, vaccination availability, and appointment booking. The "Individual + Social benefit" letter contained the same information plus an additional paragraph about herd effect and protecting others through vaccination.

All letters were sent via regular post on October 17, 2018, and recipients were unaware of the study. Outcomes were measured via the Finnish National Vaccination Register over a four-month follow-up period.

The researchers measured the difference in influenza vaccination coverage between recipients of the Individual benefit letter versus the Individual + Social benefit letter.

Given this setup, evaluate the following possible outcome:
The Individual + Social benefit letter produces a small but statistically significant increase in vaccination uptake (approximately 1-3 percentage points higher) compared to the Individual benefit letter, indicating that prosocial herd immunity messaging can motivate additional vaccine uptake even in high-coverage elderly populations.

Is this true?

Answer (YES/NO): NO